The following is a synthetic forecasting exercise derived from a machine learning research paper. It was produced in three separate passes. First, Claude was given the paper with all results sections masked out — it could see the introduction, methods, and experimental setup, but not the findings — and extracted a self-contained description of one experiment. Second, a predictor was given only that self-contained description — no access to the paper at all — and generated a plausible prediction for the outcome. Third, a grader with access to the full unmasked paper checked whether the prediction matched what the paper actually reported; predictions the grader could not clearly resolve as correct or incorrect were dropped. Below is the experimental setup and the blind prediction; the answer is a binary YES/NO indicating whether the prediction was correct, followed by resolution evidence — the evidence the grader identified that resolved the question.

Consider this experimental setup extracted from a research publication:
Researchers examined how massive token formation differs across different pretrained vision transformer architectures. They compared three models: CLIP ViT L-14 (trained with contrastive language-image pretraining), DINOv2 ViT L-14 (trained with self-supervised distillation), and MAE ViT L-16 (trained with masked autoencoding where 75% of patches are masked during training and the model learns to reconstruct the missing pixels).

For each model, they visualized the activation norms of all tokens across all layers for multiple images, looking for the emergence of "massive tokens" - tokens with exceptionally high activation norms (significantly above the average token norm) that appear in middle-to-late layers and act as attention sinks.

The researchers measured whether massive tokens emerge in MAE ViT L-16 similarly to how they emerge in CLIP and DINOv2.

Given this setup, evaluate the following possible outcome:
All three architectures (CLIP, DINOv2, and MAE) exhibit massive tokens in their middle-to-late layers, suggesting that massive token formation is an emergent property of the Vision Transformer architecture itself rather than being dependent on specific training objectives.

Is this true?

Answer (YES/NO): NO